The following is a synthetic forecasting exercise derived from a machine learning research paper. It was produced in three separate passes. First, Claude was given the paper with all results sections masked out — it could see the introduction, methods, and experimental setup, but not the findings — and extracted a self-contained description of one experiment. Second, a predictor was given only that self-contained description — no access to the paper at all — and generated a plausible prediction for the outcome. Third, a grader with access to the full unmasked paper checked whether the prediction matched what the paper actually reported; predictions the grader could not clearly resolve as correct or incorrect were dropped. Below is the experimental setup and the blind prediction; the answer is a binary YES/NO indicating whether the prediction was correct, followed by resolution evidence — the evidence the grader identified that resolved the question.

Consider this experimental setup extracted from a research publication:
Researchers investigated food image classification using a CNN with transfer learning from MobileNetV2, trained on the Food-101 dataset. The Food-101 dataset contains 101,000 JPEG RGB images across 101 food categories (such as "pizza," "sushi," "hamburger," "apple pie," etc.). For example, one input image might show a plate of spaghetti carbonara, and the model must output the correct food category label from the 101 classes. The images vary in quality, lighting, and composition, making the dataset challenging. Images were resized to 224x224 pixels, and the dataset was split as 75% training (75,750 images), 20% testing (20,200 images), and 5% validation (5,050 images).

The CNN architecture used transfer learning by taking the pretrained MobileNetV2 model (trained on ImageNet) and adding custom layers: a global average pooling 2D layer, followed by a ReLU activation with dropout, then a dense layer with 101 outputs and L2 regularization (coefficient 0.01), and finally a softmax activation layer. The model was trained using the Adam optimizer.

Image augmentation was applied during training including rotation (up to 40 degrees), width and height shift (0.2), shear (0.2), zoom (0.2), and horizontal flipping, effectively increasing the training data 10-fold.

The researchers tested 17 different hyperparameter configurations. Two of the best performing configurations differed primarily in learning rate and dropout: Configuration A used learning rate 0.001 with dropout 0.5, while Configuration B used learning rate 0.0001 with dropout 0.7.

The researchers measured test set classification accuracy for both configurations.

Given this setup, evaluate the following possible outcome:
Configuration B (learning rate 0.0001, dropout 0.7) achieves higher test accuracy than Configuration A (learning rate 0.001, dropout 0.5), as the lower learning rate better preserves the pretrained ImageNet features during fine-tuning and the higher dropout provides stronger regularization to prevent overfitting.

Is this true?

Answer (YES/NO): YES